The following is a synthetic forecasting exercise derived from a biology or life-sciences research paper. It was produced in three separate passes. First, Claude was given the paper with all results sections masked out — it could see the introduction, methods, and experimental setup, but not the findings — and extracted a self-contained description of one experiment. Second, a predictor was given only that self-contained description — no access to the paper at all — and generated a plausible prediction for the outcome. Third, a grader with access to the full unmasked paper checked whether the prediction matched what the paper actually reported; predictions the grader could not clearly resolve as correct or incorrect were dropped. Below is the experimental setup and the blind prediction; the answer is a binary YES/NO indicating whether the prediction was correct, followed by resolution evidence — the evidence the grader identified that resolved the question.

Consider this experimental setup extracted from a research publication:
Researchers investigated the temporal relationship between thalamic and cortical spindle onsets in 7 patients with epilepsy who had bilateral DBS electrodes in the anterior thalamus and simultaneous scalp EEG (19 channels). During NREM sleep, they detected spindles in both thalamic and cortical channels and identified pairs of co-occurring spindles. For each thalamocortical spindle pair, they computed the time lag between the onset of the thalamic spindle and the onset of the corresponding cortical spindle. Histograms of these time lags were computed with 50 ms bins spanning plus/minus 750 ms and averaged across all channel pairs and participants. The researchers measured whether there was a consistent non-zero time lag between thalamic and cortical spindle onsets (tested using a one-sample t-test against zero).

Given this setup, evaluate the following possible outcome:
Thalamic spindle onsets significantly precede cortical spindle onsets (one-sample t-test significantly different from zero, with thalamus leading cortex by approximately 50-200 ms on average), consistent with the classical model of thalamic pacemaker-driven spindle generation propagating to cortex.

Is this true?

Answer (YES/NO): NO